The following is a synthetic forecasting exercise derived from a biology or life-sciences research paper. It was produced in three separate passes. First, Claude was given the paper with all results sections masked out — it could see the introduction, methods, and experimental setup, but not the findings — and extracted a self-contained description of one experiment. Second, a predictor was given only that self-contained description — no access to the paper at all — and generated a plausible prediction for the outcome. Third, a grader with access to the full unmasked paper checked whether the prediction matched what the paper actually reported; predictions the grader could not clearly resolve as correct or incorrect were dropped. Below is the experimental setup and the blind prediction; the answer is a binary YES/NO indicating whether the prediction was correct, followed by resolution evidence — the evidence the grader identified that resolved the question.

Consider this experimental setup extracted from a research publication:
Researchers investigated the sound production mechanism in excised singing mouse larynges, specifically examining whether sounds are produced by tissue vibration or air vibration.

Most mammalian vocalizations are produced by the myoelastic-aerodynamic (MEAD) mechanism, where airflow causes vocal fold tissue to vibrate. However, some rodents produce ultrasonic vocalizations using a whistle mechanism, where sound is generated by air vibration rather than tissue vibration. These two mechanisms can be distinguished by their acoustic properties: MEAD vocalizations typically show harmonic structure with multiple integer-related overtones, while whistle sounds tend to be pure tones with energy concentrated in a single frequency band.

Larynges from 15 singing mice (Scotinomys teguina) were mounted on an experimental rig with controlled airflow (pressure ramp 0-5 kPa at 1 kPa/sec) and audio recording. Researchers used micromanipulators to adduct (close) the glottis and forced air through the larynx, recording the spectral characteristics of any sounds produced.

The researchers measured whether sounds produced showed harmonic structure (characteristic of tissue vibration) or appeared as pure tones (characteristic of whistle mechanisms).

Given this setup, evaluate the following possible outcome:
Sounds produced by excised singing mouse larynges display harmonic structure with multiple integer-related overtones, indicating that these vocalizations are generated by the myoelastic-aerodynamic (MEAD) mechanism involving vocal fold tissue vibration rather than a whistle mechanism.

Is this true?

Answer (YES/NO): NO